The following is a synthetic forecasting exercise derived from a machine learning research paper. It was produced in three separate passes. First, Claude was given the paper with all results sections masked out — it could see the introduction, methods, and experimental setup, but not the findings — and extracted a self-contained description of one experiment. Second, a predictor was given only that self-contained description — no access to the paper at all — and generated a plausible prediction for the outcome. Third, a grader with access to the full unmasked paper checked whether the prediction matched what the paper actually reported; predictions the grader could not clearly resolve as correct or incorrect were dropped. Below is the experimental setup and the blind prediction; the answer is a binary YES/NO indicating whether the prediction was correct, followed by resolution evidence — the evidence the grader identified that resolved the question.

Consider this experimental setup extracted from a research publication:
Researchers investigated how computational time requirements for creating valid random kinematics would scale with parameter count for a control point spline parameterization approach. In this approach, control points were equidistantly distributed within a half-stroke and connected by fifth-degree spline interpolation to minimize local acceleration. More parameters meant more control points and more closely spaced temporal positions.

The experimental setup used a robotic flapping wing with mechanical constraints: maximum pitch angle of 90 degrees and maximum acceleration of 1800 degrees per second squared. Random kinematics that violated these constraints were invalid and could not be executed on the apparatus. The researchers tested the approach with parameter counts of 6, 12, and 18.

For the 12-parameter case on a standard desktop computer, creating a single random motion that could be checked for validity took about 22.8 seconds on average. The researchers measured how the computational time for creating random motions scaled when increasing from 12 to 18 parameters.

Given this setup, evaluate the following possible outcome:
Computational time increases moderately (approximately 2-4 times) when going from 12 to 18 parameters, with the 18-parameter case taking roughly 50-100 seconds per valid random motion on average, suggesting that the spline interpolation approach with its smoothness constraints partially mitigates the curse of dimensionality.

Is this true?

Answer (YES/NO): NO